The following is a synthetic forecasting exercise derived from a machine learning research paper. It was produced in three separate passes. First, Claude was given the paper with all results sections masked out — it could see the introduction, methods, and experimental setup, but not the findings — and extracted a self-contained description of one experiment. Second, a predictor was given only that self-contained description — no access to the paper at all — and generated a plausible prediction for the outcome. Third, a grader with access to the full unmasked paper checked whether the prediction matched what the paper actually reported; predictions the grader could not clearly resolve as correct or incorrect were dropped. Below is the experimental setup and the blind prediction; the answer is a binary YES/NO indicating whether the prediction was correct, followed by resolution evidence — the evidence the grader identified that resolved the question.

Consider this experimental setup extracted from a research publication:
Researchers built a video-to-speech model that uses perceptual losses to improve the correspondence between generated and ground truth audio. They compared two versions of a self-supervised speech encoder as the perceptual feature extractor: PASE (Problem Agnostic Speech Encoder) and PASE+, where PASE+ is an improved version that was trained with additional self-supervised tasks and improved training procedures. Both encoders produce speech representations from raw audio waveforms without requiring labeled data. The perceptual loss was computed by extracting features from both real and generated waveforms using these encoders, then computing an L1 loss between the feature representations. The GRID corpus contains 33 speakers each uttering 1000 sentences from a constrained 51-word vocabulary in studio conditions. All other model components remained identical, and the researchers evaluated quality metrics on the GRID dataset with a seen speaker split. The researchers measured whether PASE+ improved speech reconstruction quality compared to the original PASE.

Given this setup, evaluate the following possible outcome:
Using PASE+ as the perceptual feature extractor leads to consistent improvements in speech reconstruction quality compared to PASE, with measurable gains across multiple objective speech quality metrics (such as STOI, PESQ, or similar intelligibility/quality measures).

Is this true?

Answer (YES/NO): NO